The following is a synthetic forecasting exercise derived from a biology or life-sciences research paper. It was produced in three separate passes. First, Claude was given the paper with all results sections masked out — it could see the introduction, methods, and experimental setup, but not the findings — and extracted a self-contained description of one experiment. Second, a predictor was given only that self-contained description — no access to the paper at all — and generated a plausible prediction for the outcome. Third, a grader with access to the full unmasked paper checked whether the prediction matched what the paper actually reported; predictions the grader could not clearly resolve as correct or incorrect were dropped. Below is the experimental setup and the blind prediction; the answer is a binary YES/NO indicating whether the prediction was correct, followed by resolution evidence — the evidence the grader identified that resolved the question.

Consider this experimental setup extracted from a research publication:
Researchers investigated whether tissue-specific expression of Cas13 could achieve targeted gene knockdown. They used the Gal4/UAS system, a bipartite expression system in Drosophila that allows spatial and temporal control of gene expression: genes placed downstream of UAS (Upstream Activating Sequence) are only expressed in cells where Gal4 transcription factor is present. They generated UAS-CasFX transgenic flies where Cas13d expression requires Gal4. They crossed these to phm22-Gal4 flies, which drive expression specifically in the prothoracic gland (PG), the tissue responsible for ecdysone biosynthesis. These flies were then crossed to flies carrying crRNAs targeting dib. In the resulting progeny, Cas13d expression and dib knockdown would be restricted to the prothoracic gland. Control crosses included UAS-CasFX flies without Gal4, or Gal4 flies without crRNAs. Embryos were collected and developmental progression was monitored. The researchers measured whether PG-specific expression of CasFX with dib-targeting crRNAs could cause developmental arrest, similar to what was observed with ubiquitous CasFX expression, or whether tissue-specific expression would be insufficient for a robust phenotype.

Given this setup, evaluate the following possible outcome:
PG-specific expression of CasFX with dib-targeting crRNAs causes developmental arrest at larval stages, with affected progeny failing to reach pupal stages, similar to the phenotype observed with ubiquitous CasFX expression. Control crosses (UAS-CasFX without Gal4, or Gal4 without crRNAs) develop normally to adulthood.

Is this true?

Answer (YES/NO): YES